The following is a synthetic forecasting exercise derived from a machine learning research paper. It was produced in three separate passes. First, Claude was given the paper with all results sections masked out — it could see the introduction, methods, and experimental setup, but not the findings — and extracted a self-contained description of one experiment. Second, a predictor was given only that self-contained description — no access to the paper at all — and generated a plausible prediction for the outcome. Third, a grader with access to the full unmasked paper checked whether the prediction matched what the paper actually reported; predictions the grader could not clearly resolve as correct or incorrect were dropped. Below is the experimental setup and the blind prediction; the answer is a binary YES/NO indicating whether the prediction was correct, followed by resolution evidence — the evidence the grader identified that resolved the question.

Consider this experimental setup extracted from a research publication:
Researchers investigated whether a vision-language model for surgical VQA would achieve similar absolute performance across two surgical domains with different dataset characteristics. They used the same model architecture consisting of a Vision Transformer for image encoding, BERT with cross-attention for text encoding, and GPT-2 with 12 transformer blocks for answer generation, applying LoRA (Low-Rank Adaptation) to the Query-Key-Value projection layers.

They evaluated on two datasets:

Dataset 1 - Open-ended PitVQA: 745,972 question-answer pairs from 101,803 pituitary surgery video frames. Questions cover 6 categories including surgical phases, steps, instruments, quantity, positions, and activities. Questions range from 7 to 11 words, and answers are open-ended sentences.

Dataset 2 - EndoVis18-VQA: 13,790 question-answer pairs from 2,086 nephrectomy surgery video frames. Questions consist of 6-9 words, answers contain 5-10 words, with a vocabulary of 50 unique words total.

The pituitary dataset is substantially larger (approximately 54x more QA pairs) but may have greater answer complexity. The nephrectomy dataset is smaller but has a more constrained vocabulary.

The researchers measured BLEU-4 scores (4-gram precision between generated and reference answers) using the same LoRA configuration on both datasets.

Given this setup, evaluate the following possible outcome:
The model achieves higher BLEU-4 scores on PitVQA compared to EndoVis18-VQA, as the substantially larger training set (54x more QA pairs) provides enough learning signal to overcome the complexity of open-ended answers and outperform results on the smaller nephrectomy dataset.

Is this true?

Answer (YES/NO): NO